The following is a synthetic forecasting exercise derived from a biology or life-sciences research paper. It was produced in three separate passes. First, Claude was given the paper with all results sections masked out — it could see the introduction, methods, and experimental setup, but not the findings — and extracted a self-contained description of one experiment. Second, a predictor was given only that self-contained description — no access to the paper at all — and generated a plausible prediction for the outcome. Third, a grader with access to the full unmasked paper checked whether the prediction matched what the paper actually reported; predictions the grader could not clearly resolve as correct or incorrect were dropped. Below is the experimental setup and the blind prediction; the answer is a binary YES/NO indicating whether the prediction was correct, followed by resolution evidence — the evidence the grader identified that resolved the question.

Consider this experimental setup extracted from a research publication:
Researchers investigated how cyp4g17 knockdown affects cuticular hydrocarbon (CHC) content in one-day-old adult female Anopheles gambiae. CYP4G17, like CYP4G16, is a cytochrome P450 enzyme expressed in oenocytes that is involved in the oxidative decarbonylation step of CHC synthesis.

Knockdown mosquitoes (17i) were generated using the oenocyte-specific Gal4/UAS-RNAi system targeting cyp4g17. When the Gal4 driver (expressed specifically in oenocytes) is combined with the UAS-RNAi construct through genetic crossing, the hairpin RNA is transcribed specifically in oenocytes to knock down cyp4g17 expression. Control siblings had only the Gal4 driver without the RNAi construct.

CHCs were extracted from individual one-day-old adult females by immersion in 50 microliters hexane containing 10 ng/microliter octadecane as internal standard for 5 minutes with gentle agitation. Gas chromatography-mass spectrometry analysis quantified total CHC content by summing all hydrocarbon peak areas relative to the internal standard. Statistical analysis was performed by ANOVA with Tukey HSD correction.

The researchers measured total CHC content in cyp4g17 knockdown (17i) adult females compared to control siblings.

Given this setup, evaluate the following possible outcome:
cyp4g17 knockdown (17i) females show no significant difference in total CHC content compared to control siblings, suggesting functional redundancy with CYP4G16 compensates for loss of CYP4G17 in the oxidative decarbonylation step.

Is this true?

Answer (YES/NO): NO